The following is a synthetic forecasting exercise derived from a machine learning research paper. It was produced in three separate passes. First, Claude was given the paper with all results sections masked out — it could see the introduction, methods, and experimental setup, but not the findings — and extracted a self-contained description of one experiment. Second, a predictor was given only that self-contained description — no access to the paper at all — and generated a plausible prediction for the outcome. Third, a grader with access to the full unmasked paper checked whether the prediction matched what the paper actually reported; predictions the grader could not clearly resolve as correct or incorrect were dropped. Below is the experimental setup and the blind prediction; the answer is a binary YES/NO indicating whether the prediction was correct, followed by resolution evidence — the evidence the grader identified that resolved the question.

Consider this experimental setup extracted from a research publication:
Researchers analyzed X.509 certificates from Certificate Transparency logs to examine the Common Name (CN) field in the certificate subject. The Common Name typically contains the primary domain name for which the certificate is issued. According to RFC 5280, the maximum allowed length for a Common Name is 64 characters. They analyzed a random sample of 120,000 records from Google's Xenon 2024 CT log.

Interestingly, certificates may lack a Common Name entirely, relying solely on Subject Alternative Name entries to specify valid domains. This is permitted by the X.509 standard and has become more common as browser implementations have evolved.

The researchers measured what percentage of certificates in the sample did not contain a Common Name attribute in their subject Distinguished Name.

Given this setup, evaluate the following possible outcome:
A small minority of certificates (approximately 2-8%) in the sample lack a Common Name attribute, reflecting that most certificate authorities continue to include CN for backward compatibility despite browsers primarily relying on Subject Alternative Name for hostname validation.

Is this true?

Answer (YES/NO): YES